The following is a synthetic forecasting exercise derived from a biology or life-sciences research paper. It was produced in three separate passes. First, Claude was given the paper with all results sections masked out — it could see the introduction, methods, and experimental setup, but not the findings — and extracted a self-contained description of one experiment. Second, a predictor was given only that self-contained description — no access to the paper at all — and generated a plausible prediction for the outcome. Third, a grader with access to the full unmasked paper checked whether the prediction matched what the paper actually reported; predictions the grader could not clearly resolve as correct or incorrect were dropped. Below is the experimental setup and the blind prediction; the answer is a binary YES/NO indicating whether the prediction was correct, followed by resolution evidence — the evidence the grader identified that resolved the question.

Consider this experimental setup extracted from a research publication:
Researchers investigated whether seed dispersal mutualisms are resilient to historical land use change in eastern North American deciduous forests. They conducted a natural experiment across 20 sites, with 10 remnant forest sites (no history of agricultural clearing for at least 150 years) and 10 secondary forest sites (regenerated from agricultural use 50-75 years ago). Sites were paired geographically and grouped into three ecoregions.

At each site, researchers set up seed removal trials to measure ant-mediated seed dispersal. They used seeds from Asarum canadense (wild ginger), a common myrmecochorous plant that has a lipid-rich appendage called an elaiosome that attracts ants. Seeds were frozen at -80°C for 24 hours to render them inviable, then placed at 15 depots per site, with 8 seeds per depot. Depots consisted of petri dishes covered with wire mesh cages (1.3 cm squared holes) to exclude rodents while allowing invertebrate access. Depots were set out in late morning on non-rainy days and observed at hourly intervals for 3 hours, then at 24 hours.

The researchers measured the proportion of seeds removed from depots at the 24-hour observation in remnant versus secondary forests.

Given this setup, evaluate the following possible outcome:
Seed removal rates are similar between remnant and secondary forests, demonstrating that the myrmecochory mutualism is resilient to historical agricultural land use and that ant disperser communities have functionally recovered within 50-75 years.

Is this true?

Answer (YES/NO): NO